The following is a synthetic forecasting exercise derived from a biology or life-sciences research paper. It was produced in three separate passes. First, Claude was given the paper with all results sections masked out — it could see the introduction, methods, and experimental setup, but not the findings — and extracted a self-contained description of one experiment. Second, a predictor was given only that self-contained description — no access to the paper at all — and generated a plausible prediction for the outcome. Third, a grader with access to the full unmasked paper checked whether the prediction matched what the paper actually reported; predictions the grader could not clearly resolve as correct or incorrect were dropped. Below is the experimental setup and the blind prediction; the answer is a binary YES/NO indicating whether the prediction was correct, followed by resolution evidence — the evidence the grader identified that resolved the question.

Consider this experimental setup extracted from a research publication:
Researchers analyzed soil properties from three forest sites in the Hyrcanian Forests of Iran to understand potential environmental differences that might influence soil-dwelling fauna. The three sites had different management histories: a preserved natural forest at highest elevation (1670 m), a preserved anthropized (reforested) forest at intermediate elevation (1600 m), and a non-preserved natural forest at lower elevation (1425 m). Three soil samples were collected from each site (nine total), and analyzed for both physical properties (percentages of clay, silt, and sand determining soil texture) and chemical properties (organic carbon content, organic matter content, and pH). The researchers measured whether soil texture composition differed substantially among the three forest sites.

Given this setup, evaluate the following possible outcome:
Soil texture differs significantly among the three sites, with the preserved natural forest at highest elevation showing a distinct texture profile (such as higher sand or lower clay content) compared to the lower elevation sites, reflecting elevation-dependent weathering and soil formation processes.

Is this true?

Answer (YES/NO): NO